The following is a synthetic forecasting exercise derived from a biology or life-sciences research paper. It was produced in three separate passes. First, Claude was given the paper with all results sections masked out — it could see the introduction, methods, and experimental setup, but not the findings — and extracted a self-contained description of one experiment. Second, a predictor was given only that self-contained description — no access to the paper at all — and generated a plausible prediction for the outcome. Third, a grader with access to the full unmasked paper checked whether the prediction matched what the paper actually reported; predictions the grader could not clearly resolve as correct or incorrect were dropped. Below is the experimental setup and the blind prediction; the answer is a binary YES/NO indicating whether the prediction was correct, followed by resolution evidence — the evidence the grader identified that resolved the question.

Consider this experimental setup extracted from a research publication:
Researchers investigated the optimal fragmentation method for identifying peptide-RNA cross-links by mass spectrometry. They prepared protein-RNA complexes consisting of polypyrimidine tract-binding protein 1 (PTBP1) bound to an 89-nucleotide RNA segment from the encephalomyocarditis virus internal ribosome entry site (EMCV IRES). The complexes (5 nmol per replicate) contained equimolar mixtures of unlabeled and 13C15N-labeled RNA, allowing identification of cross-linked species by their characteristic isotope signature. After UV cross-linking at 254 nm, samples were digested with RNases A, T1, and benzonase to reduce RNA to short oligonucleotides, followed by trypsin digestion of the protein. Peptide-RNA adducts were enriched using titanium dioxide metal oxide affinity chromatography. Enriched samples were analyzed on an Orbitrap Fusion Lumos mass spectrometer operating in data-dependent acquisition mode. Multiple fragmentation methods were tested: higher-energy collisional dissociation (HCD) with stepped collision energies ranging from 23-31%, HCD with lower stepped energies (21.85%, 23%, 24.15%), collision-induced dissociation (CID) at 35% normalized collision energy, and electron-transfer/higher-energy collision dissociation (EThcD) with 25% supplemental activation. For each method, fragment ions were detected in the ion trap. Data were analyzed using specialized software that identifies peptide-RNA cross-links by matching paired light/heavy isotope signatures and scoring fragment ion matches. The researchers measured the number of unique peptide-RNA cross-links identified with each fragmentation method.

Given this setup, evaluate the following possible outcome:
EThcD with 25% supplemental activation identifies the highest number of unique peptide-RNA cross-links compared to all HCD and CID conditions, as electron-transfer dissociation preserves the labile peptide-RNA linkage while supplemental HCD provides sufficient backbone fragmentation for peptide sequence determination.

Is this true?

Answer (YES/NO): NO